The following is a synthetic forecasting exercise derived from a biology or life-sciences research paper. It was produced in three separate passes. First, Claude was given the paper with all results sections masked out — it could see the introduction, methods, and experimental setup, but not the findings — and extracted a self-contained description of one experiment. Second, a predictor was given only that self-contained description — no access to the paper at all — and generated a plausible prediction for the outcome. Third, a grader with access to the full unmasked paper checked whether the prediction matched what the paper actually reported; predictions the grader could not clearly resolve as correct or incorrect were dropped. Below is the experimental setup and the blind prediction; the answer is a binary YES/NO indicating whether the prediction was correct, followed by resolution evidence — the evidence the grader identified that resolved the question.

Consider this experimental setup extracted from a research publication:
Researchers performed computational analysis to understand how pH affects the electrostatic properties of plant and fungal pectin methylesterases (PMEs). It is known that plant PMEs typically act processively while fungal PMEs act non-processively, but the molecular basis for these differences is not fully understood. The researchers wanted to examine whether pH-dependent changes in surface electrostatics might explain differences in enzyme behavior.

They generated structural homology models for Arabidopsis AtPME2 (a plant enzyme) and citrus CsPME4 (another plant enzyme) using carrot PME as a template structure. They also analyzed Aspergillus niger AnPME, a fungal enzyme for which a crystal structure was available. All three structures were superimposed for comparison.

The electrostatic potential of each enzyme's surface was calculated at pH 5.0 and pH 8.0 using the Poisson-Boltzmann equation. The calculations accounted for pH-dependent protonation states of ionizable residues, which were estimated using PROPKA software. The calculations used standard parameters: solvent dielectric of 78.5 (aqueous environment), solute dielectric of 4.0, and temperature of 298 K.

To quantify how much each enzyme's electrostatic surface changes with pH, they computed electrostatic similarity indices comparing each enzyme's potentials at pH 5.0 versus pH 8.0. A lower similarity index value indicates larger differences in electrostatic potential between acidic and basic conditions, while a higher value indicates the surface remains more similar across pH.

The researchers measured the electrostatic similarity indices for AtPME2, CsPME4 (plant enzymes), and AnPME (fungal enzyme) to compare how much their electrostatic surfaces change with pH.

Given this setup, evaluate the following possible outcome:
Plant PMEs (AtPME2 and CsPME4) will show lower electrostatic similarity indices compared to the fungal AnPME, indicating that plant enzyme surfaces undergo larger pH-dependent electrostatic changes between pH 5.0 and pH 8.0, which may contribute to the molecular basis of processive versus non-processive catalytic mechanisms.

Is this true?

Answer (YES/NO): YES